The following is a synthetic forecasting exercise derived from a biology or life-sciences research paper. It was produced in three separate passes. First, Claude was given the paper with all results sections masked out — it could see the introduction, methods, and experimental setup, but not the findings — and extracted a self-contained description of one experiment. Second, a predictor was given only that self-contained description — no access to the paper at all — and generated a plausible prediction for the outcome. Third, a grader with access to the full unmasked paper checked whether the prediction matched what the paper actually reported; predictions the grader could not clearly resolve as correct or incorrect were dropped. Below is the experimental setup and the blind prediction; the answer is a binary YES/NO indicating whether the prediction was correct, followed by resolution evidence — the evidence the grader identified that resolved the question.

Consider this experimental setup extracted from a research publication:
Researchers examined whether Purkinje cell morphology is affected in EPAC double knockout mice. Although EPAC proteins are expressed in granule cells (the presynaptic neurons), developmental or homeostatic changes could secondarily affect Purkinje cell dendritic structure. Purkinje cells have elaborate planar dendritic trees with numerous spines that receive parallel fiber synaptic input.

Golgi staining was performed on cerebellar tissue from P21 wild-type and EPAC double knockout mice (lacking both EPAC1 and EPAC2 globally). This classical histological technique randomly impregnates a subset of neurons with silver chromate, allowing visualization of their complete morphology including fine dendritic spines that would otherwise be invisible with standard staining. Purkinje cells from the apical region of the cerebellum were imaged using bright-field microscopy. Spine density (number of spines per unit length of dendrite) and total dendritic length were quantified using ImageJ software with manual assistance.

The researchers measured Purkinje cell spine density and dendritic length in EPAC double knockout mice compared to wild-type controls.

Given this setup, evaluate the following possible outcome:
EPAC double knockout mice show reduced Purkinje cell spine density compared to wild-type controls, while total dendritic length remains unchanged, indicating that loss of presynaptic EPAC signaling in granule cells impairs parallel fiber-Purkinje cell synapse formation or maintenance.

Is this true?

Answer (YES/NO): NO